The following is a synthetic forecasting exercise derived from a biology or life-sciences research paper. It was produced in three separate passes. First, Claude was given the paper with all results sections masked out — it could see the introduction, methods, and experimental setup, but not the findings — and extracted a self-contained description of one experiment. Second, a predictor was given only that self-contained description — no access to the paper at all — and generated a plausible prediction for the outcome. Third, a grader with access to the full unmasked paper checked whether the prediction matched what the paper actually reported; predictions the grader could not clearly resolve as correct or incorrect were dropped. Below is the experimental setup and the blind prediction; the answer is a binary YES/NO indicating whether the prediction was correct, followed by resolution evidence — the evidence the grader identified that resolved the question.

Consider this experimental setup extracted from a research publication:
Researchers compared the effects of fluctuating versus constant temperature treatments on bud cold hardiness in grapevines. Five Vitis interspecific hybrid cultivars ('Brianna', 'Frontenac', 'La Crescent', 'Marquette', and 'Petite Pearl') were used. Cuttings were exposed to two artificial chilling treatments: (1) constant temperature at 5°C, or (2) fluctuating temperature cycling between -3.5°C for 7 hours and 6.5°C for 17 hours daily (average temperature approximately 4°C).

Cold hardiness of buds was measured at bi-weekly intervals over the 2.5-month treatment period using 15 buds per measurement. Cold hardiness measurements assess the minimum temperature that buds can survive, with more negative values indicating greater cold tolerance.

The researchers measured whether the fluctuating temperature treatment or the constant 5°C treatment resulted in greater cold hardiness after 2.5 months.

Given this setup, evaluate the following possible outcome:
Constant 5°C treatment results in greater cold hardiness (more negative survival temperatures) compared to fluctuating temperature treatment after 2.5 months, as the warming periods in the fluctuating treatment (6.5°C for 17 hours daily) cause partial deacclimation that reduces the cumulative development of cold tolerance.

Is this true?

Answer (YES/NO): NO